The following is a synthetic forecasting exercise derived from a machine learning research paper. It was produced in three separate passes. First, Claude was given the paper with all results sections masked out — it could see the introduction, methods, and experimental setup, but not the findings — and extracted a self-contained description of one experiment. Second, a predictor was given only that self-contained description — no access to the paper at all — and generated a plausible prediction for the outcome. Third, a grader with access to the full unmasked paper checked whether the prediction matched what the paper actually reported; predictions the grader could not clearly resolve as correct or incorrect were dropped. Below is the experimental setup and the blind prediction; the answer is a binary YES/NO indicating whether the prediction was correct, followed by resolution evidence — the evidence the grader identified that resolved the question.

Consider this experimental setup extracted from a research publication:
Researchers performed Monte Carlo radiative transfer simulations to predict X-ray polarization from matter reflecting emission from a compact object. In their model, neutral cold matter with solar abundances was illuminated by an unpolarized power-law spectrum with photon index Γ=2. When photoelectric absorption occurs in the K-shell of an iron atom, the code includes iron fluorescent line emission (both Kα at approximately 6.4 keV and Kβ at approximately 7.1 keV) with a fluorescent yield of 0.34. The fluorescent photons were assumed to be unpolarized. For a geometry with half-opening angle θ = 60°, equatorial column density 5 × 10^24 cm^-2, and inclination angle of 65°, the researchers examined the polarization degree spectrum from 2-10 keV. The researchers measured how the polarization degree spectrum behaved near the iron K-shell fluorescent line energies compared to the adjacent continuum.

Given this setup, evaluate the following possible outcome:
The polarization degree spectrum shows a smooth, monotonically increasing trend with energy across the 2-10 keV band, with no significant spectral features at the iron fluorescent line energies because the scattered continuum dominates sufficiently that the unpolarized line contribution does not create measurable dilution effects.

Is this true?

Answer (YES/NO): NO